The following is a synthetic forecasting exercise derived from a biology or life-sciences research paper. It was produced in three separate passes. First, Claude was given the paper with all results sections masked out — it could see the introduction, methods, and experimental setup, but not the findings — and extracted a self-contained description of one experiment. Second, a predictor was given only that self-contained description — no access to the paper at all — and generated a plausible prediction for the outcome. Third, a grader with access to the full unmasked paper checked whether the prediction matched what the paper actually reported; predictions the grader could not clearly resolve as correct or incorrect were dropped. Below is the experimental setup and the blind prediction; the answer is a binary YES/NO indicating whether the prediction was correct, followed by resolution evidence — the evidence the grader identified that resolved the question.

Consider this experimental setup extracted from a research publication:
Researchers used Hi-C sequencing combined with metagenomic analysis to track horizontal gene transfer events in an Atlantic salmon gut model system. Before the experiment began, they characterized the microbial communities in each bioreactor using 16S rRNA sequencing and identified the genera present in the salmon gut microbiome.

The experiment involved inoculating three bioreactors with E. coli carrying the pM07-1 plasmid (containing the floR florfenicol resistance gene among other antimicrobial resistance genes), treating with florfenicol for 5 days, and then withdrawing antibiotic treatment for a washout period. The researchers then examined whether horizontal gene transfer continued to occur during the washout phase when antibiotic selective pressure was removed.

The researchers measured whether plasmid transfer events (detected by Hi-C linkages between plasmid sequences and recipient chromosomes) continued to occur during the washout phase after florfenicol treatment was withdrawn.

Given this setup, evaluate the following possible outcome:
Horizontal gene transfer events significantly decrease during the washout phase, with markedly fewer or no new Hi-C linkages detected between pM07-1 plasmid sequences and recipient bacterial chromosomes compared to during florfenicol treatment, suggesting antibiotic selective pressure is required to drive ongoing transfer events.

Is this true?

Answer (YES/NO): NO